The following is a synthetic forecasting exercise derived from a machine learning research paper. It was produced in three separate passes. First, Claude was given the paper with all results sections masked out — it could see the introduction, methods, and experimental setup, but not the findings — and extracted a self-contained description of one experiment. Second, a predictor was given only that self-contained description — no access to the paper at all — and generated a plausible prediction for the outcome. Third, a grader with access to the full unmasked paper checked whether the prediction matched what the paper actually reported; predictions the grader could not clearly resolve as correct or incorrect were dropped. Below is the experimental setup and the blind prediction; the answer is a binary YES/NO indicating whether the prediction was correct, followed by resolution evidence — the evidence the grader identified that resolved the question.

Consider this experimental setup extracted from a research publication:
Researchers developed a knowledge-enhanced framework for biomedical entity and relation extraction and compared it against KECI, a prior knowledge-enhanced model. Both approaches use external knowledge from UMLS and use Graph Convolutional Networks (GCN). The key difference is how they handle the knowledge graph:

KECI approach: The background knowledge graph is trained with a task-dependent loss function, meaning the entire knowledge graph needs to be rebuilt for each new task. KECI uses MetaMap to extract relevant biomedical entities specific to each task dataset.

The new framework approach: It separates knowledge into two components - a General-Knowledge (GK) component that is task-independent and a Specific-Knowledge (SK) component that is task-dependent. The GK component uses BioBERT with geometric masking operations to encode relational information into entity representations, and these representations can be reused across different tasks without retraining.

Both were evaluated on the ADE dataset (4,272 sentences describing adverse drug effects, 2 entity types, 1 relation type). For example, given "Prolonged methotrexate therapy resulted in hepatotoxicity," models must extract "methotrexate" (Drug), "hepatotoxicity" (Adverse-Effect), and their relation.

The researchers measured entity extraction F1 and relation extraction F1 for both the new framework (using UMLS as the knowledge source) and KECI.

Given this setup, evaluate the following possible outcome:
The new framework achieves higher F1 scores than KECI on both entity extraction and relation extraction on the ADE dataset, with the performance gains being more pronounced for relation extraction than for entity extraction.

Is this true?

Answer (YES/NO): NO